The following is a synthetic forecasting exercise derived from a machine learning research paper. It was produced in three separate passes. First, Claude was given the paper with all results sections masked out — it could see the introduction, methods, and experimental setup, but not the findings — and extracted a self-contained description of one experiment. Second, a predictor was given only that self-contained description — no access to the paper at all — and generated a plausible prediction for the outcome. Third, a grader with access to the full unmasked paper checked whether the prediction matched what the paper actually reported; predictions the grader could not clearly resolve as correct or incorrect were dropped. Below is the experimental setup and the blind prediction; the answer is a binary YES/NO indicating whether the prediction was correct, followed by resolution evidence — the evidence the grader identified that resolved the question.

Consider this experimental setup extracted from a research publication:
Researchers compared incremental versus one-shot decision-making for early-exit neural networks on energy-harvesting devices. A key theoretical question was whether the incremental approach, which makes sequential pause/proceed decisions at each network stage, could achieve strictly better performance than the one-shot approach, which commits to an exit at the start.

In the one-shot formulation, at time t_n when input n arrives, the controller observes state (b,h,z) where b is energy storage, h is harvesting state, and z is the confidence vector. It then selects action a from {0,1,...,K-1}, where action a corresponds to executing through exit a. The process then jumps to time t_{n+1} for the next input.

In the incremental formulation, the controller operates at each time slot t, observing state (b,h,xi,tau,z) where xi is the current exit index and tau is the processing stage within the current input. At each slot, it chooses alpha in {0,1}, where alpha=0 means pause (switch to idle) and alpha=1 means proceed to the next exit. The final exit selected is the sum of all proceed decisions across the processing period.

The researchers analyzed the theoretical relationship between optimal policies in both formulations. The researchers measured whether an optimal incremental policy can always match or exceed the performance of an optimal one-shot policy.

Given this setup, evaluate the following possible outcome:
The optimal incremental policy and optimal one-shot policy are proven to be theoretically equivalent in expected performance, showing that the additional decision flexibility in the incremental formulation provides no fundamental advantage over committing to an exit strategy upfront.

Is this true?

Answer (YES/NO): NO